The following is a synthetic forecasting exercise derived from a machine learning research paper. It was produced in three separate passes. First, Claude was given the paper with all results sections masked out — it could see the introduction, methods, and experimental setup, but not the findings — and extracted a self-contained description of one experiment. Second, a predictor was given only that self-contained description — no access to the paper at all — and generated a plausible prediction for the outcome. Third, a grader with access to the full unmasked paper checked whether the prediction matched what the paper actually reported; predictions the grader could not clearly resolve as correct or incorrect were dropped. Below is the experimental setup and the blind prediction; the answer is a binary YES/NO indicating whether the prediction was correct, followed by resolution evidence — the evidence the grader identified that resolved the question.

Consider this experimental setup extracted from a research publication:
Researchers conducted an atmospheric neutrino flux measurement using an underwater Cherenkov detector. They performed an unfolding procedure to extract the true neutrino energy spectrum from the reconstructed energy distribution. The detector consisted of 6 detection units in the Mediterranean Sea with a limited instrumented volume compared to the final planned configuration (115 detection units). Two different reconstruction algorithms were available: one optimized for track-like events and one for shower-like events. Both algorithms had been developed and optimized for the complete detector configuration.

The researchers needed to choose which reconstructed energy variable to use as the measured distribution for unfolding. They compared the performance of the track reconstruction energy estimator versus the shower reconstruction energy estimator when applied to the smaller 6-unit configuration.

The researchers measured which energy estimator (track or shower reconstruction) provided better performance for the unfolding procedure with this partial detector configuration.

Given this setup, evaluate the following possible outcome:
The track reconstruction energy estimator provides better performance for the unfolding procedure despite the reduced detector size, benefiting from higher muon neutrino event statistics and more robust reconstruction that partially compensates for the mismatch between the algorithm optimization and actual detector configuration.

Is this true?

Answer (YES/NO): NO